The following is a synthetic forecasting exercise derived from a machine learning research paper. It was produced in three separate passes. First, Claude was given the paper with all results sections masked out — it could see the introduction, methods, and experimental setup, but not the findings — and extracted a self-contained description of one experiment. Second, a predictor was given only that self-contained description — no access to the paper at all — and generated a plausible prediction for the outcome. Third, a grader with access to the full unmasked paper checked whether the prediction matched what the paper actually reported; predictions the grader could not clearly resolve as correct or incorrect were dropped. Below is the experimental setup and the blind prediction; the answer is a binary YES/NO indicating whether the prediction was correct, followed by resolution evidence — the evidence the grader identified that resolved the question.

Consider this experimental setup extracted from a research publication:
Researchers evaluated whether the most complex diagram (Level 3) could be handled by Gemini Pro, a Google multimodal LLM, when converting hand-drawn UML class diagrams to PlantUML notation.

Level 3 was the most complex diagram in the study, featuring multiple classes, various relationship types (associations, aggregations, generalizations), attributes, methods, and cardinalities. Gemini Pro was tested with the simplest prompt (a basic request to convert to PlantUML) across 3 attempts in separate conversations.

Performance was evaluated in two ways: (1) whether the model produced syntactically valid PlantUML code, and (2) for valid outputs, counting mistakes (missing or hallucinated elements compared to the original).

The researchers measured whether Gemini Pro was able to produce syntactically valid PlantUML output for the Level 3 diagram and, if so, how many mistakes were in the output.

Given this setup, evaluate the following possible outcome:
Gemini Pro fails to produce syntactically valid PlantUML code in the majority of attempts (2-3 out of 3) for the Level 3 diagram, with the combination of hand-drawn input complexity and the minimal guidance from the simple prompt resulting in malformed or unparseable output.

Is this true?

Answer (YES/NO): NO